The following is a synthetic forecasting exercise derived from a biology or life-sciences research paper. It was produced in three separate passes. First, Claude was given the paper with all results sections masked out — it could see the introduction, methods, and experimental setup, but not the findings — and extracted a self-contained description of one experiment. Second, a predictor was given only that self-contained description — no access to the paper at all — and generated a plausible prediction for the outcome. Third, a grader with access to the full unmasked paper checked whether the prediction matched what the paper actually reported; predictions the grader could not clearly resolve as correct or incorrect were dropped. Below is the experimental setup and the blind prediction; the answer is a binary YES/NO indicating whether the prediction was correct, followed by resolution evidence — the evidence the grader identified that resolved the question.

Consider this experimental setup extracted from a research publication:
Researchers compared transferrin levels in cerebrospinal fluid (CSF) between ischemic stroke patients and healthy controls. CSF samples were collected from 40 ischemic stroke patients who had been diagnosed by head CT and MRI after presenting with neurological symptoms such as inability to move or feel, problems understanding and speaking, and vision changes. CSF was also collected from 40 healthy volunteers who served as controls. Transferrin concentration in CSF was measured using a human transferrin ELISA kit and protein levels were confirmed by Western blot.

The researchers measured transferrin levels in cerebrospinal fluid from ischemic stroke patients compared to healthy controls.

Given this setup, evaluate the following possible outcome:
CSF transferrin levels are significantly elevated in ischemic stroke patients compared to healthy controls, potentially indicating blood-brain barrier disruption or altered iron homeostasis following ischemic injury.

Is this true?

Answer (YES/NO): YES